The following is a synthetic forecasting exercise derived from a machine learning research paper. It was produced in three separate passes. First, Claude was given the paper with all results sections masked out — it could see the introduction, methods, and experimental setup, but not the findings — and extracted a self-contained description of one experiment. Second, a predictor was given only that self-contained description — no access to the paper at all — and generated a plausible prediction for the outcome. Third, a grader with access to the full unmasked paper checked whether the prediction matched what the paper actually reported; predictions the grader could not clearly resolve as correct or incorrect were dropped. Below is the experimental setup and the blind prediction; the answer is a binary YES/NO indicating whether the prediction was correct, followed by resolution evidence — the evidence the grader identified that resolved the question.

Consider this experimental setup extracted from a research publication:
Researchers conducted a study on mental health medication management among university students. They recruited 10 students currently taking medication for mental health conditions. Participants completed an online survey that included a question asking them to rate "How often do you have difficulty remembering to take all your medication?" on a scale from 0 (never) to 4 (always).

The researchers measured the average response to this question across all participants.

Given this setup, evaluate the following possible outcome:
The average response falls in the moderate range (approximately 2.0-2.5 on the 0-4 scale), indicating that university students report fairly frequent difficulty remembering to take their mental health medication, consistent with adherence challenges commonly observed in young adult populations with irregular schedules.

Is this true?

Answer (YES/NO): NO